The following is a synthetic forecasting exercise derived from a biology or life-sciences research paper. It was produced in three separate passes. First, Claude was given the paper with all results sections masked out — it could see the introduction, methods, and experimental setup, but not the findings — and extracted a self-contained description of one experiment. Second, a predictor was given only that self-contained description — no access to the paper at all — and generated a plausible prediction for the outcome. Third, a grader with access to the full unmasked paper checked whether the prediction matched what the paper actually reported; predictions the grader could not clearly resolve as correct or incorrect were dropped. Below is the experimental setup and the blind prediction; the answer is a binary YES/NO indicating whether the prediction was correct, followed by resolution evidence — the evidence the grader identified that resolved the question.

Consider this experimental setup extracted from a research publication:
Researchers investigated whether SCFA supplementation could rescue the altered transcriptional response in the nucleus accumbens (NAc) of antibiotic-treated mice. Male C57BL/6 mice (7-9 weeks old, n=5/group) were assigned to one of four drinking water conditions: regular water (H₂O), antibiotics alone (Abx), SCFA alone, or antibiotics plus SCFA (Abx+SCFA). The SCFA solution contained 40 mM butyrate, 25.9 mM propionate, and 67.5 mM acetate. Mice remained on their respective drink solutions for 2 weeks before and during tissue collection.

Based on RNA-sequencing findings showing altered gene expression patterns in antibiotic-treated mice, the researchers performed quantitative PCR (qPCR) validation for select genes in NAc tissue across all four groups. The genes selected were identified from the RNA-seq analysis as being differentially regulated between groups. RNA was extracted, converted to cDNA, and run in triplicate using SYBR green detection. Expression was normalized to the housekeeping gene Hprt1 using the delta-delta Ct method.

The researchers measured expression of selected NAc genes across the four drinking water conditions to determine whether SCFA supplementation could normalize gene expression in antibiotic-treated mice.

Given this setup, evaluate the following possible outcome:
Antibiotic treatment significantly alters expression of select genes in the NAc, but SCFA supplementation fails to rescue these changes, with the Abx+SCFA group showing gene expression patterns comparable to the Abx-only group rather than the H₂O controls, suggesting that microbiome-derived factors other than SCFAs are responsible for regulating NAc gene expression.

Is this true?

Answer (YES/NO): NO